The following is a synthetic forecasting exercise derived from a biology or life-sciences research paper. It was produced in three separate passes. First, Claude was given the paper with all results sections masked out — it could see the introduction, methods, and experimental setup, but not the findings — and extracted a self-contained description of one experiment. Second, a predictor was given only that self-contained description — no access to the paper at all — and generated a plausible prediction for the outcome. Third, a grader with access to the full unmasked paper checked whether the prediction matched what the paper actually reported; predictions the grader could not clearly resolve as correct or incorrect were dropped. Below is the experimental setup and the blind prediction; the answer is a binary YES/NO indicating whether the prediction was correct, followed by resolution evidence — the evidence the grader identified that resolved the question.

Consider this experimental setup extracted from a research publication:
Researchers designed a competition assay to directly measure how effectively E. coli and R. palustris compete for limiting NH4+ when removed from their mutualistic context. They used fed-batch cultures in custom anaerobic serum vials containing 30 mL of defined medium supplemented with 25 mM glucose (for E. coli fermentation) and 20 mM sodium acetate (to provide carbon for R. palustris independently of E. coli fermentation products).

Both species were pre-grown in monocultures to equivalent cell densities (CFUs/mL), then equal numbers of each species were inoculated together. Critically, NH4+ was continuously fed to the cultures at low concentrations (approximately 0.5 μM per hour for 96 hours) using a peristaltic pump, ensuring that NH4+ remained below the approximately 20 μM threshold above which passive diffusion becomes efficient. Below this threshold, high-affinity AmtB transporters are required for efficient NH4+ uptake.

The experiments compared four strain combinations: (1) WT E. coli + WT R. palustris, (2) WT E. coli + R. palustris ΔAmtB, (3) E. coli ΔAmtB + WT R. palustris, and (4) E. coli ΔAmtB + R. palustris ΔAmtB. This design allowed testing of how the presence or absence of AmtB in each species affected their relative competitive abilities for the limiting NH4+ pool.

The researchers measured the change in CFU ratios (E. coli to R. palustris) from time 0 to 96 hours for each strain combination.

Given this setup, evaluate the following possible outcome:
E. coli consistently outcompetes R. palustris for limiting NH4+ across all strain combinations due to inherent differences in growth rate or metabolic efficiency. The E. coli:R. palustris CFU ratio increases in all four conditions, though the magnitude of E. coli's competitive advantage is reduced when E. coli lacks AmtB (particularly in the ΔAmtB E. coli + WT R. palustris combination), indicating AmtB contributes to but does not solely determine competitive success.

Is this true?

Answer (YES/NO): NO